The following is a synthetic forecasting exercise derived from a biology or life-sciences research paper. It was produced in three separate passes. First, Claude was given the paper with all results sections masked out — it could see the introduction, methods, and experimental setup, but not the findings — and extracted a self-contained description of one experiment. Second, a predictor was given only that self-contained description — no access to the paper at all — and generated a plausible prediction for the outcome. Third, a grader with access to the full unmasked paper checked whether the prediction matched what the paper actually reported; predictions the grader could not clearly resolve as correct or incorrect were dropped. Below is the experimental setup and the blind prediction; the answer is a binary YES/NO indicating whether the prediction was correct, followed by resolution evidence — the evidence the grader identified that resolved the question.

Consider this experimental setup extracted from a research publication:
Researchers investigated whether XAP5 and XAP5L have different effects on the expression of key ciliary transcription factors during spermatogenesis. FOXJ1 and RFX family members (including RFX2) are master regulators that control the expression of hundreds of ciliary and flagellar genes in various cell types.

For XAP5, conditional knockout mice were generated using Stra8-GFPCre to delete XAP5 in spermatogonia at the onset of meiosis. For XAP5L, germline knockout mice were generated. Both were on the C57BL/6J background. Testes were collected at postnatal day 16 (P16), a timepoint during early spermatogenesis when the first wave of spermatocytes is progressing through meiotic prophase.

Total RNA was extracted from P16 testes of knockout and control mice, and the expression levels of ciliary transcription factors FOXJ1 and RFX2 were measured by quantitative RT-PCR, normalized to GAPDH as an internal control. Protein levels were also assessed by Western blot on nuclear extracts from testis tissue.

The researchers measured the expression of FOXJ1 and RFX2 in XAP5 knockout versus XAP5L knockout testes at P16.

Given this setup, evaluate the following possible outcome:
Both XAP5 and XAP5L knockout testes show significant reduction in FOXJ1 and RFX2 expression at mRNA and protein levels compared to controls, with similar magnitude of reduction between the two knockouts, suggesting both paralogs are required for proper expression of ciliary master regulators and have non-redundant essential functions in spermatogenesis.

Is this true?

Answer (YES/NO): NO